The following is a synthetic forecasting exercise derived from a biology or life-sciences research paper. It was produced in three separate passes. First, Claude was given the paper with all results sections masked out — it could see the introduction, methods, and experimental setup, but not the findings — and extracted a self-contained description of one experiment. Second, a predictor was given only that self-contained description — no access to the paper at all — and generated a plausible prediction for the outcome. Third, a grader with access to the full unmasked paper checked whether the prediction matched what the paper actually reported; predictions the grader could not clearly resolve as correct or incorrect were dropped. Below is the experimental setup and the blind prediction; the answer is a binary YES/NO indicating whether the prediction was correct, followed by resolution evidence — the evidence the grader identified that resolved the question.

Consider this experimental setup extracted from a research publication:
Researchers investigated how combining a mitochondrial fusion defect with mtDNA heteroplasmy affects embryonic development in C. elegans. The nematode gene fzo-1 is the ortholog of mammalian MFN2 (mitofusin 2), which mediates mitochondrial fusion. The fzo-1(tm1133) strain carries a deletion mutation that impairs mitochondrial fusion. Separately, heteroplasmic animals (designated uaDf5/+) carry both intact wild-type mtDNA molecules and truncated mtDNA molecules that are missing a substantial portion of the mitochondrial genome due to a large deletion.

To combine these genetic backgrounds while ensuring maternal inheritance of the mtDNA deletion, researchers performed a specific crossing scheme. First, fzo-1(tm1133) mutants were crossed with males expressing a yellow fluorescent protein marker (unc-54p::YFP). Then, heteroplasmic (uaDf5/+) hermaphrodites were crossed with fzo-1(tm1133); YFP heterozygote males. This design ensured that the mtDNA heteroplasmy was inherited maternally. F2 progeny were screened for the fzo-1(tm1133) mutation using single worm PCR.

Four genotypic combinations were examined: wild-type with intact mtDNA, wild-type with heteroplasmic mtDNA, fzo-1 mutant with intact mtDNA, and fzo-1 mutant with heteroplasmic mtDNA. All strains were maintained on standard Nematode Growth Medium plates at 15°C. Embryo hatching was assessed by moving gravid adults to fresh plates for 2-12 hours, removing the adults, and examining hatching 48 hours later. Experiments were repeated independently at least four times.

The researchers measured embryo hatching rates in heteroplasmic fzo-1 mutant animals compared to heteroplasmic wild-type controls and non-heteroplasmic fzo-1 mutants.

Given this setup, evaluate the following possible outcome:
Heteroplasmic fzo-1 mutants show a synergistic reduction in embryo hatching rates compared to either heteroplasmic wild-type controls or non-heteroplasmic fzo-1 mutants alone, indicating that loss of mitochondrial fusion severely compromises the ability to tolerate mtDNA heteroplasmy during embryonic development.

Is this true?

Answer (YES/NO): YES